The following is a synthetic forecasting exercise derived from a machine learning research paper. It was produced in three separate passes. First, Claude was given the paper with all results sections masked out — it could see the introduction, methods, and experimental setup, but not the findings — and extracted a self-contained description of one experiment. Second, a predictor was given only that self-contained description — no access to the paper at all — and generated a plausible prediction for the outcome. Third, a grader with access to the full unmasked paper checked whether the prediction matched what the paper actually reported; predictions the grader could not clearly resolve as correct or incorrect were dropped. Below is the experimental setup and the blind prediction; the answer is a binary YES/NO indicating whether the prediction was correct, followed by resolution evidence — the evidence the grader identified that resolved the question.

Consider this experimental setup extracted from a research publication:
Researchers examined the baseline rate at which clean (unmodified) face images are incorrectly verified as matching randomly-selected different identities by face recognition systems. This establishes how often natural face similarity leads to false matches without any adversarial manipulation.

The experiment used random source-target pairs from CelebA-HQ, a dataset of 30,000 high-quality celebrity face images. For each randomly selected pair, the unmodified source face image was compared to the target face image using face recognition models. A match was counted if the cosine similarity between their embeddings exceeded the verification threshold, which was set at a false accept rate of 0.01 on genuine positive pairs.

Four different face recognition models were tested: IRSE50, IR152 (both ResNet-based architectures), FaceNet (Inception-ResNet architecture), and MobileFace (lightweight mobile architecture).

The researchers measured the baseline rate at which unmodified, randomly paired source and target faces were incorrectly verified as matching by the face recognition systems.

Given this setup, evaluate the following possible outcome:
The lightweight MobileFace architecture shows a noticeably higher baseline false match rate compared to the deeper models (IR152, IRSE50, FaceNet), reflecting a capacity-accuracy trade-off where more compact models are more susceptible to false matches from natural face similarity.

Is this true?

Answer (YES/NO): YES